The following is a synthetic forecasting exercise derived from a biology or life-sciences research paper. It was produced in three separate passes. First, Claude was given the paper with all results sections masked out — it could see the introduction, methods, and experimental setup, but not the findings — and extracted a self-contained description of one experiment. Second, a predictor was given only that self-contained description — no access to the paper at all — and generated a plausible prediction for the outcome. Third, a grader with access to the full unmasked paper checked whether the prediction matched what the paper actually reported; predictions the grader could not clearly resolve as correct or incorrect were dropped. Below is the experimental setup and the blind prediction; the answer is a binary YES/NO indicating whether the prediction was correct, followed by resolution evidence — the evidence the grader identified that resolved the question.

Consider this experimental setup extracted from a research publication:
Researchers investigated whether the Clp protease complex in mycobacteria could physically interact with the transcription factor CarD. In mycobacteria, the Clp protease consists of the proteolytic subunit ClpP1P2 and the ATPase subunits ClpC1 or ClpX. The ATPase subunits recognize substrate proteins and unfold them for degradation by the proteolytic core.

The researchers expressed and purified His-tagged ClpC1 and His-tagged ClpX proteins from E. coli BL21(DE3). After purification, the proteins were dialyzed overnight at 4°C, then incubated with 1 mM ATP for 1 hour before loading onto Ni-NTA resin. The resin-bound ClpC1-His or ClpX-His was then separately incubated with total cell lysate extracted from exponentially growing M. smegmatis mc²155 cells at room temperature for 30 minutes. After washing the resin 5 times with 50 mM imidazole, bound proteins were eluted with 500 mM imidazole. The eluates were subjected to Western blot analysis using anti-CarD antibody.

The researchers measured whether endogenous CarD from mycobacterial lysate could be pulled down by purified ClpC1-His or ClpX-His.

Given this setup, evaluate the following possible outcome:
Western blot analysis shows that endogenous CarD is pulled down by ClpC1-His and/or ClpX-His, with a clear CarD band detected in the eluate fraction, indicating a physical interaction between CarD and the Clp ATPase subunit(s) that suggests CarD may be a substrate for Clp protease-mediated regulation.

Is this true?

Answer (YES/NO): YES